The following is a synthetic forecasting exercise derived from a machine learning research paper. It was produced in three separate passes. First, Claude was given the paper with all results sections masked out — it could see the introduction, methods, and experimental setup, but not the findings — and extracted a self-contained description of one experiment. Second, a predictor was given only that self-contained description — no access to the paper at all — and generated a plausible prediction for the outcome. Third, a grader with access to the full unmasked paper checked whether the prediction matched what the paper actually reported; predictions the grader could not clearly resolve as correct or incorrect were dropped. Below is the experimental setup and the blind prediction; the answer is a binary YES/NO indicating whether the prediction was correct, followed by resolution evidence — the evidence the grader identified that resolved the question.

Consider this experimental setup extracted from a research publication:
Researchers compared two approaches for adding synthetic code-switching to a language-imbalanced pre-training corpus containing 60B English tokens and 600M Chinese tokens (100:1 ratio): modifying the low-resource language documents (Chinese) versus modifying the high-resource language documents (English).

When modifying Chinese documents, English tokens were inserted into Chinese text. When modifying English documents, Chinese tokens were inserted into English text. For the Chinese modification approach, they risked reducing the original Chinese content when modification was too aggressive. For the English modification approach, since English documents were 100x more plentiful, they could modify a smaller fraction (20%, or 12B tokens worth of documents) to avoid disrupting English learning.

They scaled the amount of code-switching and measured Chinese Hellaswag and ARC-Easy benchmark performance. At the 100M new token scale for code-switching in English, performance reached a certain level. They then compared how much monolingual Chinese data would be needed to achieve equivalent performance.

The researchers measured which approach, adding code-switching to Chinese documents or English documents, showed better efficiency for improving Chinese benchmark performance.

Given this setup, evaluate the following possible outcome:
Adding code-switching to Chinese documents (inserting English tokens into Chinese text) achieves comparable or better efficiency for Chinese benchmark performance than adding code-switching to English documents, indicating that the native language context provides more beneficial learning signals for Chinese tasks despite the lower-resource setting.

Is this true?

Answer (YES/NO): NO